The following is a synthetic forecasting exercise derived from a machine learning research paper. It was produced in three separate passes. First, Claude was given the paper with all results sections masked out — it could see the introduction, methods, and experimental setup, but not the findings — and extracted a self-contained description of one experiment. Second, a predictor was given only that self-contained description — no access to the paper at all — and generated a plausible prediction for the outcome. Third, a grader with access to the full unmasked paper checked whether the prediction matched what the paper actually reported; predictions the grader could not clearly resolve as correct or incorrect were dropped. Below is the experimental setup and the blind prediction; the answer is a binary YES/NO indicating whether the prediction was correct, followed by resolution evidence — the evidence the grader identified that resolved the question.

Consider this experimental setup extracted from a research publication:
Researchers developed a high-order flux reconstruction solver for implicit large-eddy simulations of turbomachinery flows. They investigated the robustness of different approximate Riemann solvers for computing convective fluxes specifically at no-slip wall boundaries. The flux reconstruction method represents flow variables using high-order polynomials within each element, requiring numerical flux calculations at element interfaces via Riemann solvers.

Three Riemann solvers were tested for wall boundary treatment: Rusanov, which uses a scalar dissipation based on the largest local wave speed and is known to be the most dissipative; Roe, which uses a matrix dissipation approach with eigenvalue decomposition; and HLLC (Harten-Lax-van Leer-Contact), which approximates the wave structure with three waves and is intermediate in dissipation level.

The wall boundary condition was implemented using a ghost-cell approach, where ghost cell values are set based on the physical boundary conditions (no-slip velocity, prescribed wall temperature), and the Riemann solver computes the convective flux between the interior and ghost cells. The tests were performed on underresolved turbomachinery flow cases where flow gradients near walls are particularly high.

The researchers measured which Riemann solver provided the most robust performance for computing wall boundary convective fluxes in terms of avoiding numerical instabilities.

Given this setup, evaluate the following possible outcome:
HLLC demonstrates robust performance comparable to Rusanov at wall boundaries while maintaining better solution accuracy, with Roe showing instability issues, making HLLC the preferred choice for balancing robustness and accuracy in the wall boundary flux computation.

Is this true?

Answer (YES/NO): NO